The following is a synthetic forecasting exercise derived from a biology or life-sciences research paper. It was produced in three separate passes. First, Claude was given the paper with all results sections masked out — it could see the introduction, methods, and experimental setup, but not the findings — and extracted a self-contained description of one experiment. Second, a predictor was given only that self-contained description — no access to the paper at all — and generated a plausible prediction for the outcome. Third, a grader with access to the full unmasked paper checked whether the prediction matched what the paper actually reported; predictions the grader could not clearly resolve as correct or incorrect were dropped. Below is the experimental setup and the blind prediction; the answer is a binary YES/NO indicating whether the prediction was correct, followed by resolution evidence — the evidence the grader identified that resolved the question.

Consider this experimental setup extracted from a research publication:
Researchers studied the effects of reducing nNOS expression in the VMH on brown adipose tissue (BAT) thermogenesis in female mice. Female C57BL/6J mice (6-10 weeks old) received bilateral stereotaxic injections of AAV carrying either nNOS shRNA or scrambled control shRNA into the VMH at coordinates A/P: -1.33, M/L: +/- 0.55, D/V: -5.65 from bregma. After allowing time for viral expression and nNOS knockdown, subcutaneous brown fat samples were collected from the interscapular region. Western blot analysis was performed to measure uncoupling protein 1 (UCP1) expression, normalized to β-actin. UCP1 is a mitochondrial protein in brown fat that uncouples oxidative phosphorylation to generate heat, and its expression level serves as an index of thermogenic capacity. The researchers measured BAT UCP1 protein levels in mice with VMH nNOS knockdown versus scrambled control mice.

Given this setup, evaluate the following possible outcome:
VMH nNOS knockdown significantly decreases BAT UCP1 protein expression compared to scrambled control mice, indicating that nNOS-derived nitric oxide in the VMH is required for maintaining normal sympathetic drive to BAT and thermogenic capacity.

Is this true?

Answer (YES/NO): NO